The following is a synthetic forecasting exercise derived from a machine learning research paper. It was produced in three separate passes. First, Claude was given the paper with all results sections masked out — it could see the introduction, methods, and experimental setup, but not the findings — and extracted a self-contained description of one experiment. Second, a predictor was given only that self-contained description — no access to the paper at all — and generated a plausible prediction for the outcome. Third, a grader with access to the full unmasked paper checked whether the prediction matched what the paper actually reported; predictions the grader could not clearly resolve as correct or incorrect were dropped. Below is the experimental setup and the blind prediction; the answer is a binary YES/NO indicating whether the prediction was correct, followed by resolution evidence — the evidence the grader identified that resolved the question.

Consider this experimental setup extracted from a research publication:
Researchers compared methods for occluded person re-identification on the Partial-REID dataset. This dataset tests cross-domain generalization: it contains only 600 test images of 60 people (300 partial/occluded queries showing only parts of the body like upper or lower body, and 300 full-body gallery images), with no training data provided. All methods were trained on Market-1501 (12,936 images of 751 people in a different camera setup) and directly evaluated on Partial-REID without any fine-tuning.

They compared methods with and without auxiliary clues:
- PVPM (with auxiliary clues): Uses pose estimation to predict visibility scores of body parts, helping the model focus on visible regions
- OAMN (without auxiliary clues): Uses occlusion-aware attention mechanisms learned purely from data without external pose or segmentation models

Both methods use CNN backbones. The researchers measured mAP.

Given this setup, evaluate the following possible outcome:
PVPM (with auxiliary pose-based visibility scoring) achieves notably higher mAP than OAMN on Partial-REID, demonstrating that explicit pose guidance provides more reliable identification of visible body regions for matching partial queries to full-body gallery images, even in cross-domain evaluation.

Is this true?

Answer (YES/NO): NO